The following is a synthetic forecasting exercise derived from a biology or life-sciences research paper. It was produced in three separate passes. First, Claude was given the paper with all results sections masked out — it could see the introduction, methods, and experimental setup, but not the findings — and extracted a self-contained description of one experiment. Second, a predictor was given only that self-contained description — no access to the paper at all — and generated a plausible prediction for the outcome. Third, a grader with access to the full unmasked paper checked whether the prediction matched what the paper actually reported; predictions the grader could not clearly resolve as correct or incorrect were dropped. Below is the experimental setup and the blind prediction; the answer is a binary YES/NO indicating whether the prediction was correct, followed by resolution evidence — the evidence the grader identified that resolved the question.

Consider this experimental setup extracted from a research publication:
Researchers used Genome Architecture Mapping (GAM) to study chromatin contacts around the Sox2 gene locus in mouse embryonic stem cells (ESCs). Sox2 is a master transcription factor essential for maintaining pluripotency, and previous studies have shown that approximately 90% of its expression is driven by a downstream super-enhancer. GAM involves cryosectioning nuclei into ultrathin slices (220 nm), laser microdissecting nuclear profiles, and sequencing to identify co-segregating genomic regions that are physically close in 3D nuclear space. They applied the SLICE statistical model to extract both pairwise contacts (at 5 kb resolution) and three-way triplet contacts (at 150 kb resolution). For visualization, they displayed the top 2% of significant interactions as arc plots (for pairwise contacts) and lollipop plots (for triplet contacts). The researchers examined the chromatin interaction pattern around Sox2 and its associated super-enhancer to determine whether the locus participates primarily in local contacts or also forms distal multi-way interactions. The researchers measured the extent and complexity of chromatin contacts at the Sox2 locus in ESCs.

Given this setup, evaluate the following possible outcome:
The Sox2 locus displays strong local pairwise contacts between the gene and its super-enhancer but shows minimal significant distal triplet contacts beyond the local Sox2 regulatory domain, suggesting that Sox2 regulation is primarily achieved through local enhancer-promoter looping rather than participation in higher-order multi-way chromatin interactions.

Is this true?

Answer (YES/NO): NO